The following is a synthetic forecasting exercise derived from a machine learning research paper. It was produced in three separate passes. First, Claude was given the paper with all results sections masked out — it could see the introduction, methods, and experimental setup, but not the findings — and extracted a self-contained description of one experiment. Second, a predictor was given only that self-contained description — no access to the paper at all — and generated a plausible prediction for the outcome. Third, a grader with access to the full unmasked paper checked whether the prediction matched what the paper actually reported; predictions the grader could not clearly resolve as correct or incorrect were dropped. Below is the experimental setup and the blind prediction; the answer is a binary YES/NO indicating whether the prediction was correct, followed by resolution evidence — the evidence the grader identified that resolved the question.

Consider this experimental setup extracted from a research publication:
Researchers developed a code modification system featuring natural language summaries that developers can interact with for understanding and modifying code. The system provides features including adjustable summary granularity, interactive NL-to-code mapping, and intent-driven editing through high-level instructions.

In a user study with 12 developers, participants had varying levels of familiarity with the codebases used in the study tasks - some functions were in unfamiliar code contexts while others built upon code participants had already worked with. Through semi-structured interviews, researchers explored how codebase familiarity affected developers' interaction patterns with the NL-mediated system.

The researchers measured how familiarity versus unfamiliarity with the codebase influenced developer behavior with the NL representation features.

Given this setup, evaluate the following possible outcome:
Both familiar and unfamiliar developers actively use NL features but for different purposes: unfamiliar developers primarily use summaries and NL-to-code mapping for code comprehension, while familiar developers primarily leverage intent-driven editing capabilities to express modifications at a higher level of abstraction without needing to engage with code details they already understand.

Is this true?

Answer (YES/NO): NO